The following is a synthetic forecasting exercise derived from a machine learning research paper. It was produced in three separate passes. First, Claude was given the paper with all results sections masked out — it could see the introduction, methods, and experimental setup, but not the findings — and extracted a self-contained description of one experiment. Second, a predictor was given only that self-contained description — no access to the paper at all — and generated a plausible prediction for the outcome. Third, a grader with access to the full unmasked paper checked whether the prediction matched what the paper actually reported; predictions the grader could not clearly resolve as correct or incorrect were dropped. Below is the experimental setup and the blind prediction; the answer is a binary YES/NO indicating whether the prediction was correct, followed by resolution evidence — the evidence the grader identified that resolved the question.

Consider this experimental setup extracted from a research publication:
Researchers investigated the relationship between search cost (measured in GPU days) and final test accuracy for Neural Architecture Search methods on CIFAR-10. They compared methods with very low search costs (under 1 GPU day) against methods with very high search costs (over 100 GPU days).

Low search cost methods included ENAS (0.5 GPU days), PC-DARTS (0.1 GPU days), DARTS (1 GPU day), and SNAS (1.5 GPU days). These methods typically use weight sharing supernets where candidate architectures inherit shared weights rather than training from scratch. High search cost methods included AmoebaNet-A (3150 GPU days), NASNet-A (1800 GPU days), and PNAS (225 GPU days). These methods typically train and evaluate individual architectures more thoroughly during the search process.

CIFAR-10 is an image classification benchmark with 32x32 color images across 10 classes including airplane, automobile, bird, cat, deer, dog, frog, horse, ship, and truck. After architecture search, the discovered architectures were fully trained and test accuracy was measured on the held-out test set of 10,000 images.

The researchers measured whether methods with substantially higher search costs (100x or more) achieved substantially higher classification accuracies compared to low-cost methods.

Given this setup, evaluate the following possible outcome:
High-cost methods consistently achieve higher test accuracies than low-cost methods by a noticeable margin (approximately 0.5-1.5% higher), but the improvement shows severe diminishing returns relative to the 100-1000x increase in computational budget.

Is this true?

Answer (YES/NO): NO